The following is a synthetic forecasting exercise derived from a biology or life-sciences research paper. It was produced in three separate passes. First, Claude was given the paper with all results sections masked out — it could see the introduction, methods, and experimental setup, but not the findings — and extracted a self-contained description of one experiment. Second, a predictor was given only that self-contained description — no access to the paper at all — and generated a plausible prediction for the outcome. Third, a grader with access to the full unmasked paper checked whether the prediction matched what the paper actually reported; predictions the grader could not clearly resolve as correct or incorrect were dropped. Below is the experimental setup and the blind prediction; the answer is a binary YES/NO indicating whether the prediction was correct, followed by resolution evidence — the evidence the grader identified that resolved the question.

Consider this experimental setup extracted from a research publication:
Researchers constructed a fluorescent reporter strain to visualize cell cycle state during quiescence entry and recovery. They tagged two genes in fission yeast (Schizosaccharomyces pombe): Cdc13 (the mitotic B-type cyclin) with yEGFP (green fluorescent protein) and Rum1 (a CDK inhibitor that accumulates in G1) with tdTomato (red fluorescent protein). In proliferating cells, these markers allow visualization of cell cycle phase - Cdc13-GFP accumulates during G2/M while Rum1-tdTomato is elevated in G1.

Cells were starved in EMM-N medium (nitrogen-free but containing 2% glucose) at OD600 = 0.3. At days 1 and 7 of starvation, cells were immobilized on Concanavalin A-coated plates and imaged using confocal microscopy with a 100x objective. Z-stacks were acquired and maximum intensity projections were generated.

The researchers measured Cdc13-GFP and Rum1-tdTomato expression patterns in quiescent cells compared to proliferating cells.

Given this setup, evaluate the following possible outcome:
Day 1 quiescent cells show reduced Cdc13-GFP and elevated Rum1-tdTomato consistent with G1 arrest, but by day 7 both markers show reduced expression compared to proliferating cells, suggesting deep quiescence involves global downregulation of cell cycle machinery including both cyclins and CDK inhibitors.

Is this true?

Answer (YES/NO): NO